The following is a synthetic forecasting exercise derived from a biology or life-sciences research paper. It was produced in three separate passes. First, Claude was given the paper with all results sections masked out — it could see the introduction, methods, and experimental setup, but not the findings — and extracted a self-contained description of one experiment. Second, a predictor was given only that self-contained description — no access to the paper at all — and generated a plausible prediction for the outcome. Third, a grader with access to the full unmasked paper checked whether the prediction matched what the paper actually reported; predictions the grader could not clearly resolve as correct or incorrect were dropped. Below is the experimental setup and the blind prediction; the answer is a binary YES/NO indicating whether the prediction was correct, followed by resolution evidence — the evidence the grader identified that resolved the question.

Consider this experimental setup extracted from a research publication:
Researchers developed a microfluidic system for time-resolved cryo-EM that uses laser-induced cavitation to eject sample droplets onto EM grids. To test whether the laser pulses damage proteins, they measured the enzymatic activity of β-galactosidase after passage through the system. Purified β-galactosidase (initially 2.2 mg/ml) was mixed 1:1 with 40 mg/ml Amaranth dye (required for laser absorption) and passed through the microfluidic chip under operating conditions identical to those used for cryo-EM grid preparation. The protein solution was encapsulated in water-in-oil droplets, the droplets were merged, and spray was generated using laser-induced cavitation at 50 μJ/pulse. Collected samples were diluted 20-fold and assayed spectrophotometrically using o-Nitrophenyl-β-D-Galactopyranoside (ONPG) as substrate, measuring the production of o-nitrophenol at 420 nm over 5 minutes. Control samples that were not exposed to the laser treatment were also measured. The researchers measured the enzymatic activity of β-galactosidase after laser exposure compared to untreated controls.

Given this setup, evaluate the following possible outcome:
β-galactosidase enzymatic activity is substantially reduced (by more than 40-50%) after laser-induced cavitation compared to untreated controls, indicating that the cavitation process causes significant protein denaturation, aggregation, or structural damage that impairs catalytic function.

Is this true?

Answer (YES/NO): NO